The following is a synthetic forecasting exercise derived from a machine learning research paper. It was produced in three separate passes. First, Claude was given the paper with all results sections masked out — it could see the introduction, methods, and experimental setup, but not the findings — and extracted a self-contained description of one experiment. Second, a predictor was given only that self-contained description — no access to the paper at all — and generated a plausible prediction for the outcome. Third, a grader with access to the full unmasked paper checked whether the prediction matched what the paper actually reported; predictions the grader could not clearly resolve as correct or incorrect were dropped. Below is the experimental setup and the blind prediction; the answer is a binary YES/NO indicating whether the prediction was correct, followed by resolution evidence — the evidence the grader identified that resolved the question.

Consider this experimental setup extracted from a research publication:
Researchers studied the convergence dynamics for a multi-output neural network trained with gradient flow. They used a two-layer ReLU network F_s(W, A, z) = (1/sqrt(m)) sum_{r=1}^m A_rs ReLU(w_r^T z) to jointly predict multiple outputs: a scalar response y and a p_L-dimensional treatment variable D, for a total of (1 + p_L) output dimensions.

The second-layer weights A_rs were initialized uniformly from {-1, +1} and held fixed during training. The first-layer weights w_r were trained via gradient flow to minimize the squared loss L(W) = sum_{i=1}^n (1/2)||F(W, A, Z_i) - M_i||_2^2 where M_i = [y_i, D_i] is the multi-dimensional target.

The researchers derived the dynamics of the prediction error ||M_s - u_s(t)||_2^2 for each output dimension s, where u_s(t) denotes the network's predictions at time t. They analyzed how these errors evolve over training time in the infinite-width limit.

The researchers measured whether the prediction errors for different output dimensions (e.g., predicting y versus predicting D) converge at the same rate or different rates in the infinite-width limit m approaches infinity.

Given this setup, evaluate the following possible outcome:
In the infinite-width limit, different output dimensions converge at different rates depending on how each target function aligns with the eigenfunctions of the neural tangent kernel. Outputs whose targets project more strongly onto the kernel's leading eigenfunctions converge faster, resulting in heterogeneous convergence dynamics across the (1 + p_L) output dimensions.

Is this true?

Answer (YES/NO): NO